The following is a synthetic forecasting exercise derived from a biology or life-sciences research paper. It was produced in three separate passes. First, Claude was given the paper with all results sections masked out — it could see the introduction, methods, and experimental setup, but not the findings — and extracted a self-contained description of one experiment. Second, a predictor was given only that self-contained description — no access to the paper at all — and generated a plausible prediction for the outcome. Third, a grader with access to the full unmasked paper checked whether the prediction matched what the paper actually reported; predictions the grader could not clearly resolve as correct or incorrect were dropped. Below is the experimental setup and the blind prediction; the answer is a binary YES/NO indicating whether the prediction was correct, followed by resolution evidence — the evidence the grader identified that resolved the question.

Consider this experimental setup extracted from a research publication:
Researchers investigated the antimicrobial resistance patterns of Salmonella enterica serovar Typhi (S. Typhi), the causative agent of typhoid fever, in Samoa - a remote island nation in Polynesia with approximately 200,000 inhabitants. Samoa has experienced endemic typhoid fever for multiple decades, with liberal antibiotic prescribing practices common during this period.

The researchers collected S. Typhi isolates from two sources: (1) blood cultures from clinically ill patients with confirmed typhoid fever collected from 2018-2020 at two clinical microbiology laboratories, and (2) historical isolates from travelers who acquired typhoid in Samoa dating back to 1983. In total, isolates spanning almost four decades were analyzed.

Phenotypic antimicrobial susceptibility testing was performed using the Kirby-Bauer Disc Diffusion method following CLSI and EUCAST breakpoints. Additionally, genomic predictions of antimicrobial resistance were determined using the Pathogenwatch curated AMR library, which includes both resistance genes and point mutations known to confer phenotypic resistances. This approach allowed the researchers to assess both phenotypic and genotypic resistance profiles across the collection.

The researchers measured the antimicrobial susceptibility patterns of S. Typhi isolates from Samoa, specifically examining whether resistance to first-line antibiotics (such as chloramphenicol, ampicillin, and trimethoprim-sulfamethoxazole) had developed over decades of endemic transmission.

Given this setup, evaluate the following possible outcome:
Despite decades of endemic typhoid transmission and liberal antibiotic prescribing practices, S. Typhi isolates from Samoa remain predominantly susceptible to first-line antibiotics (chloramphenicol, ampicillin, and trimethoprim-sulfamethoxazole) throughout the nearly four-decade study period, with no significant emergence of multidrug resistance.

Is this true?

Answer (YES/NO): YES